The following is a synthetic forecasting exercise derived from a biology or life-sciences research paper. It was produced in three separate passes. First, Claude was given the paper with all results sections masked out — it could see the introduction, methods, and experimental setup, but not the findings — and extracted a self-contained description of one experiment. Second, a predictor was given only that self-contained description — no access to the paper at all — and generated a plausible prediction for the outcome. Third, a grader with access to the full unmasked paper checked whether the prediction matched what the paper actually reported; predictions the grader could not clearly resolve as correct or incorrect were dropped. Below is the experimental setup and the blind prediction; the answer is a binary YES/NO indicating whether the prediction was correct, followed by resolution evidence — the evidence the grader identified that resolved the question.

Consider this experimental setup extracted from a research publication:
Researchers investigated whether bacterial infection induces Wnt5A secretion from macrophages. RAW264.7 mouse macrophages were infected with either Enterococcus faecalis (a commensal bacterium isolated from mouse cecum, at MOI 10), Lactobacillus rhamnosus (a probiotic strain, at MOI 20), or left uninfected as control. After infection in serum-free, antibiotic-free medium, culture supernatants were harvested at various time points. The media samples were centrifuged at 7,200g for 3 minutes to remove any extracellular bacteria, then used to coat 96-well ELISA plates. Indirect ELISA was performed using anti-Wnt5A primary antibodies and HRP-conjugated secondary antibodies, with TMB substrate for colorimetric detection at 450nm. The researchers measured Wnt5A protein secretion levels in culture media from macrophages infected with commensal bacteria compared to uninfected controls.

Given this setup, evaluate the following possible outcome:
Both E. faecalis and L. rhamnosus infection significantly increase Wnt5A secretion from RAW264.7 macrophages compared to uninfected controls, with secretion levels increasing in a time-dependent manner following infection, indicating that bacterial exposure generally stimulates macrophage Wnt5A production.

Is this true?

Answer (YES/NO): YES